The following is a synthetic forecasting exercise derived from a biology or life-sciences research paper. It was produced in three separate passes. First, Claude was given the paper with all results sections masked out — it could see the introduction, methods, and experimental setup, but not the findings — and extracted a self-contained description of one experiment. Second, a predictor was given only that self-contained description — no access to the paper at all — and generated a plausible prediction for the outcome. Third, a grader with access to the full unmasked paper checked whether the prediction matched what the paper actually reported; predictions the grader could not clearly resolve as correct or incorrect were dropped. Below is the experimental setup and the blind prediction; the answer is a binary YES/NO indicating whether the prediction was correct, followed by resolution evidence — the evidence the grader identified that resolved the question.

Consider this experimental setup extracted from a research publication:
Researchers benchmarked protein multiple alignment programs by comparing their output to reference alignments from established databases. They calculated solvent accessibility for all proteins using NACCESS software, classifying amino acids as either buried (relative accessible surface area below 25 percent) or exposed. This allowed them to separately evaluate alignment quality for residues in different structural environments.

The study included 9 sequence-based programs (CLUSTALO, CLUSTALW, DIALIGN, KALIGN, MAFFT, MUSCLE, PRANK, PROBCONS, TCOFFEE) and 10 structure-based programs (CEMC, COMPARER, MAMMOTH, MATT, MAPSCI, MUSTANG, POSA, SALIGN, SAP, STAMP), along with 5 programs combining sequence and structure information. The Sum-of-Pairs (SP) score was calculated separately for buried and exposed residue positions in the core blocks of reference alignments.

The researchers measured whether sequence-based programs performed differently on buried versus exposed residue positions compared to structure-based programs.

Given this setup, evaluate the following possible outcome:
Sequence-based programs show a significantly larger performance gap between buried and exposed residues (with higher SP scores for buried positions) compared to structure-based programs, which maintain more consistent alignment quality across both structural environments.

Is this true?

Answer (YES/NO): NO